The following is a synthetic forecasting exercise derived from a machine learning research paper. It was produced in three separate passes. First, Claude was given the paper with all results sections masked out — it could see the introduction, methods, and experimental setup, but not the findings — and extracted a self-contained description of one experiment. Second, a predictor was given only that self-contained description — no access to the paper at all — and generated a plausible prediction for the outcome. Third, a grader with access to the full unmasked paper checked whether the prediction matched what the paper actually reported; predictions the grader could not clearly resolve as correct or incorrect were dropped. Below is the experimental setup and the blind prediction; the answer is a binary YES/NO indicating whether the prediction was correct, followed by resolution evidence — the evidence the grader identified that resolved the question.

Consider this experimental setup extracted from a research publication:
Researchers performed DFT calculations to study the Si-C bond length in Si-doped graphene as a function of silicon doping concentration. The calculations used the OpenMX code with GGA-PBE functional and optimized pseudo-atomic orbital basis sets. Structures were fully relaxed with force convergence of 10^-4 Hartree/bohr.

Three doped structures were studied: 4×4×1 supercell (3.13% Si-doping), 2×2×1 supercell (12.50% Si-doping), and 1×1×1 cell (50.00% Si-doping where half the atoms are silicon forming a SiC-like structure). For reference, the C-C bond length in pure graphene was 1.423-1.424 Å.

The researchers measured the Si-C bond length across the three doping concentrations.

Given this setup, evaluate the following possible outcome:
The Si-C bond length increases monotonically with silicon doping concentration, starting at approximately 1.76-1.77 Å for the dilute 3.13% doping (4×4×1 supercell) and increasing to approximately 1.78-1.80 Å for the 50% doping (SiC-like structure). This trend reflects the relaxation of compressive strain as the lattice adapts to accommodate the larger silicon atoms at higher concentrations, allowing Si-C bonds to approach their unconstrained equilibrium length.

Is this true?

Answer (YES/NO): NO